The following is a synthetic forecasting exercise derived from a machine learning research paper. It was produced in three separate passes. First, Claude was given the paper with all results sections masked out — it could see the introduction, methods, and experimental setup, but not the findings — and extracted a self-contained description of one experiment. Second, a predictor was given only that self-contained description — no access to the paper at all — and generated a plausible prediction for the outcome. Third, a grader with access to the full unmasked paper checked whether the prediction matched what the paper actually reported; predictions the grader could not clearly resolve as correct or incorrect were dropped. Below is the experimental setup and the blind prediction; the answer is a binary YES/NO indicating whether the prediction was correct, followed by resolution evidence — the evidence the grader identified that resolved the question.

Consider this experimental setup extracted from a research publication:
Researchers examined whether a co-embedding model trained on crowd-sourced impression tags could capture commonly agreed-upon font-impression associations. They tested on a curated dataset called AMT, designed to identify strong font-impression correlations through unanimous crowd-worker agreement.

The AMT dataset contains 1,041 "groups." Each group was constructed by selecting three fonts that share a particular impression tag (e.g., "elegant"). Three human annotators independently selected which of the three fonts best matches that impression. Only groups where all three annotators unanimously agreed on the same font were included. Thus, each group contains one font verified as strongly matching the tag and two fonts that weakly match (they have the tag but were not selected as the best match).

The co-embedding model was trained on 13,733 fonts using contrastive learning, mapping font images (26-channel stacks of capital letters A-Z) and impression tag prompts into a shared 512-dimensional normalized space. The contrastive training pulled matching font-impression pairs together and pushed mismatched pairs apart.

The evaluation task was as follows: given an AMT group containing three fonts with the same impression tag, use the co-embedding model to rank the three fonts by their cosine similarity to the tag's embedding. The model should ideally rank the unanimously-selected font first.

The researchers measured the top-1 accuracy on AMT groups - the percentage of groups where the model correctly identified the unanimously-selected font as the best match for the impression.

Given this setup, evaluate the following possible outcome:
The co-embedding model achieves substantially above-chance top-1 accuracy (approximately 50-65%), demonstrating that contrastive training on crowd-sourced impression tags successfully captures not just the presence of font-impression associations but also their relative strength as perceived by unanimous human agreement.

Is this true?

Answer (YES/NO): NO